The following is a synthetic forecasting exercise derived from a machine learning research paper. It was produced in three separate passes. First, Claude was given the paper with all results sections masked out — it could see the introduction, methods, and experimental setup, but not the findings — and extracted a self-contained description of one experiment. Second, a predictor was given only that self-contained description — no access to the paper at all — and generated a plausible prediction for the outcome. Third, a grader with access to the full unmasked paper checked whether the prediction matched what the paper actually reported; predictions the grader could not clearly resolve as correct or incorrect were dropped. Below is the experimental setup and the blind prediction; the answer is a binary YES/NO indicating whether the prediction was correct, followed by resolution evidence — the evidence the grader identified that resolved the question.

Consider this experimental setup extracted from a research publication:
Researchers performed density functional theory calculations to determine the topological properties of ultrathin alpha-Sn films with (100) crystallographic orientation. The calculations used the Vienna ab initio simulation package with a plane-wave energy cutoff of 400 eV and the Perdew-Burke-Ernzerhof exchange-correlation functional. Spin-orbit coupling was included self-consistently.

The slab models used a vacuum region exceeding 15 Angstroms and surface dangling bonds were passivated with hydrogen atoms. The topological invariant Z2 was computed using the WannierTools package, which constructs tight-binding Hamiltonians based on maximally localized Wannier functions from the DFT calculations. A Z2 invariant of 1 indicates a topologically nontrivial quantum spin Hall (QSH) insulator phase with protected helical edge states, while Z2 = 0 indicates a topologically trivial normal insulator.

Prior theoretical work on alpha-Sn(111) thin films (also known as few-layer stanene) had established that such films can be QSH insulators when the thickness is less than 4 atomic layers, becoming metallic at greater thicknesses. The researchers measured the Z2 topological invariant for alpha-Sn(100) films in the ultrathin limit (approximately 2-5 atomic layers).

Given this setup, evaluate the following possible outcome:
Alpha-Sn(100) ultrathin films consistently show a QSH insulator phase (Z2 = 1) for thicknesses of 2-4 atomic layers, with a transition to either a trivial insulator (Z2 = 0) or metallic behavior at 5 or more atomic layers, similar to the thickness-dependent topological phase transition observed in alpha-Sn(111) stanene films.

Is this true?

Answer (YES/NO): NO